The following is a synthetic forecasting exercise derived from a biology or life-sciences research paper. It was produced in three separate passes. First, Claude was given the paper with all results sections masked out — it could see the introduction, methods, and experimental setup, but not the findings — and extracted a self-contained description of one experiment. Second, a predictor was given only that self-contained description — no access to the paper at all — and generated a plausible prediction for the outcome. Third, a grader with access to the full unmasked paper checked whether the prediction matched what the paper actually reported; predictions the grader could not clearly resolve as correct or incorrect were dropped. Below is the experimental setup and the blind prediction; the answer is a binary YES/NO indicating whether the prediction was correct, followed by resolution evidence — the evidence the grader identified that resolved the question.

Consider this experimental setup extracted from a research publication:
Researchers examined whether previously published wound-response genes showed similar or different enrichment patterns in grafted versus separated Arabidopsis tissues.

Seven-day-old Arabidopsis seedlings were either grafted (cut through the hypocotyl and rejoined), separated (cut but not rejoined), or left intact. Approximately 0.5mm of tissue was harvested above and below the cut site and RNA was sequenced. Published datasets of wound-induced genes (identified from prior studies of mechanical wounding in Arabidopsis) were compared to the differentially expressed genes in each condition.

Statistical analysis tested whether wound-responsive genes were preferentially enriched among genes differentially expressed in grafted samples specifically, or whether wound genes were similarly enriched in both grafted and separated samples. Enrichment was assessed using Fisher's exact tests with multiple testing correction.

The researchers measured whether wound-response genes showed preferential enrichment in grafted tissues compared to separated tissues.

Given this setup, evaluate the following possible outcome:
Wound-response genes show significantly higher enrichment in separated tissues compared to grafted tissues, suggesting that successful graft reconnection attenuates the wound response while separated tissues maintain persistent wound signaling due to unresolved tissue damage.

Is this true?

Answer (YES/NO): NO